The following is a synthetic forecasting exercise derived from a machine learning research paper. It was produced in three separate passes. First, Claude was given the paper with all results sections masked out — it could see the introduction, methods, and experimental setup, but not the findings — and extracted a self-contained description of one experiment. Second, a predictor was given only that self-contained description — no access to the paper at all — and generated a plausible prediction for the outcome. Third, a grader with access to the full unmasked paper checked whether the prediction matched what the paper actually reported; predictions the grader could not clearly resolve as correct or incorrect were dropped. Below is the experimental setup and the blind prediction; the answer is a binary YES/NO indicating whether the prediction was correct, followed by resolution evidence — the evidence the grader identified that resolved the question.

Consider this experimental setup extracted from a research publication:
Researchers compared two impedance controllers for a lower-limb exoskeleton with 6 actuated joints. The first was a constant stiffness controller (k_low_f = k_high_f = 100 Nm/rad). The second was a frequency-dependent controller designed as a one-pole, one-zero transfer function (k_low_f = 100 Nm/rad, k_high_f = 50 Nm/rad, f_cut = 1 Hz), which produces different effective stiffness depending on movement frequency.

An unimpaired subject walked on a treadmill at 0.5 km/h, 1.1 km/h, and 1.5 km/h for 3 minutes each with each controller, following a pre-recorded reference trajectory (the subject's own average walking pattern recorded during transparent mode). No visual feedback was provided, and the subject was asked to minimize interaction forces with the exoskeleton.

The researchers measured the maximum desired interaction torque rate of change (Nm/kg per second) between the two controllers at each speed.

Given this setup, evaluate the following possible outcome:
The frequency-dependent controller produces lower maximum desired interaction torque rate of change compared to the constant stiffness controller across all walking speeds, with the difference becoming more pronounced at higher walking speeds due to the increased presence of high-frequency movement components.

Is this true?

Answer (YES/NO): YES